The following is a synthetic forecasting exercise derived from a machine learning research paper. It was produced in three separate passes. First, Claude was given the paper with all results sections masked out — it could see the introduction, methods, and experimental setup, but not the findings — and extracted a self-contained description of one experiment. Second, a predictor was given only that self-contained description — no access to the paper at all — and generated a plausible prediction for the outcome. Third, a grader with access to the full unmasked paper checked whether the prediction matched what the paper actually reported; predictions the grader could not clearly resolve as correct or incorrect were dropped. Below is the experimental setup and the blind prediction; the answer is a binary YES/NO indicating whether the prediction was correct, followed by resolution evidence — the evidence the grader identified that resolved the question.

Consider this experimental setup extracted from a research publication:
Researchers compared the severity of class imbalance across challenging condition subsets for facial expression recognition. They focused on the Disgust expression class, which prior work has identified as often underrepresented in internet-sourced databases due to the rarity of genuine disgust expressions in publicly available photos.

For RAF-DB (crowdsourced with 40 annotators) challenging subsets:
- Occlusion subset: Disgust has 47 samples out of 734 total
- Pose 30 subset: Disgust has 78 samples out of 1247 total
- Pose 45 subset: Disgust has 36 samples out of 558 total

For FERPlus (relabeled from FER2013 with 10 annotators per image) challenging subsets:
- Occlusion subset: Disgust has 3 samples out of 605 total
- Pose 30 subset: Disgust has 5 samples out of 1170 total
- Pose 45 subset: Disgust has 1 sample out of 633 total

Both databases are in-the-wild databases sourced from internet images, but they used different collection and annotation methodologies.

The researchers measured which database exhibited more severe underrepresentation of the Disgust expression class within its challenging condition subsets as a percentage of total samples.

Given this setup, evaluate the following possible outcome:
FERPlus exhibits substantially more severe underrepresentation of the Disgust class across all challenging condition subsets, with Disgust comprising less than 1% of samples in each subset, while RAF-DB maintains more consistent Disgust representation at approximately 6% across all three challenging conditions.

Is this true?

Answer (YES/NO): YES